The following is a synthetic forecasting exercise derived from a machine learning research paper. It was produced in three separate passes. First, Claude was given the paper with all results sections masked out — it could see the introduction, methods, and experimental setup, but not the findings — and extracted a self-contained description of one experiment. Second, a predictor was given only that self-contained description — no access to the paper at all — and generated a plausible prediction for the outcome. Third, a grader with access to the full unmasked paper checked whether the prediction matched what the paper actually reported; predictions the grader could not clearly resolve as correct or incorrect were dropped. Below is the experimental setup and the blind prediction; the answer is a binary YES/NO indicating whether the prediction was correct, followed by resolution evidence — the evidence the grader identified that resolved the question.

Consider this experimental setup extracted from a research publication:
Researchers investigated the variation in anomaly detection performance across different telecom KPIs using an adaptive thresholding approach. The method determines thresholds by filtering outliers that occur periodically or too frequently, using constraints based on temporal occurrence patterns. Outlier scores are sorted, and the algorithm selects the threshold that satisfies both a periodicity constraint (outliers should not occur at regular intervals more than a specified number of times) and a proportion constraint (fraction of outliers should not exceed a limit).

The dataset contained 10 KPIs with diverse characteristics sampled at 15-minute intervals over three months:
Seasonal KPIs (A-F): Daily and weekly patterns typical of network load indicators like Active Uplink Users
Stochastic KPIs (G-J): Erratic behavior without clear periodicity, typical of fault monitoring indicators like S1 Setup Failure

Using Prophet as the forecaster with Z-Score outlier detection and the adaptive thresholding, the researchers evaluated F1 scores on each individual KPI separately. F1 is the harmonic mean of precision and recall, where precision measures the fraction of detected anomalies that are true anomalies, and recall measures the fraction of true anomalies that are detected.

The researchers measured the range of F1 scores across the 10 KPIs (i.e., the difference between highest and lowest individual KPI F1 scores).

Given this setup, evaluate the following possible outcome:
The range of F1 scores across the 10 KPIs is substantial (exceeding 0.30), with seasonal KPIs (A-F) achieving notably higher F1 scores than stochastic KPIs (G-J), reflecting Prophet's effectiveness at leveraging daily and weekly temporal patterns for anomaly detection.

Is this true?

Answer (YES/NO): NO